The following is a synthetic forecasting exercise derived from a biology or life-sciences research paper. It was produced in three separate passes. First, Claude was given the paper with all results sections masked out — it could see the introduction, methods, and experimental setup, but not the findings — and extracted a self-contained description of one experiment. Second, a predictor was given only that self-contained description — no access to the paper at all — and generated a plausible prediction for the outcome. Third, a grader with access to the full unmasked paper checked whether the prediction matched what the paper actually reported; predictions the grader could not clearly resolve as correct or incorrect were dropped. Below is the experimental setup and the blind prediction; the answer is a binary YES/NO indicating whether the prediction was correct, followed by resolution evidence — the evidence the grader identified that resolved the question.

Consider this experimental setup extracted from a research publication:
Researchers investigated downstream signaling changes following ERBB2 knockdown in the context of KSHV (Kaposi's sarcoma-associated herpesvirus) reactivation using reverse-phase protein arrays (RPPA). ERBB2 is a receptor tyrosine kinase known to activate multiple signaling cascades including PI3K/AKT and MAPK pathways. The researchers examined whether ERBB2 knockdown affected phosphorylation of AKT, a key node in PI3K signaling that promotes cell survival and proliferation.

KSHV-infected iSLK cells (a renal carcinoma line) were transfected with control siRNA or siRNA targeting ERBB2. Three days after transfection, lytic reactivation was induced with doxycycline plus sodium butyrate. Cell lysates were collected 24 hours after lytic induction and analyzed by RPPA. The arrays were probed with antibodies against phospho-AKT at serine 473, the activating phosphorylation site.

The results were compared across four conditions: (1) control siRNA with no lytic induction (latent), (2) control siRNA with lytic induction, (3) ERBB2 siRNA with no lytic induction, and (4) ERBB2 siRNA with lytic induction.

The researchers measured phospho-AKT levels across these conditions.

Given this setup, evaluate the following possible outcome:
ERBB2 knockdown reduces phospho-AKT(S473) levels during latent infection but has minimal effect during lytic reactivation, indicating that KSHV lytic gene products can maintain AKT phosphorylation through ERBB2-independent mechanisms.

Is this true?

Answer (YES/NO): NO